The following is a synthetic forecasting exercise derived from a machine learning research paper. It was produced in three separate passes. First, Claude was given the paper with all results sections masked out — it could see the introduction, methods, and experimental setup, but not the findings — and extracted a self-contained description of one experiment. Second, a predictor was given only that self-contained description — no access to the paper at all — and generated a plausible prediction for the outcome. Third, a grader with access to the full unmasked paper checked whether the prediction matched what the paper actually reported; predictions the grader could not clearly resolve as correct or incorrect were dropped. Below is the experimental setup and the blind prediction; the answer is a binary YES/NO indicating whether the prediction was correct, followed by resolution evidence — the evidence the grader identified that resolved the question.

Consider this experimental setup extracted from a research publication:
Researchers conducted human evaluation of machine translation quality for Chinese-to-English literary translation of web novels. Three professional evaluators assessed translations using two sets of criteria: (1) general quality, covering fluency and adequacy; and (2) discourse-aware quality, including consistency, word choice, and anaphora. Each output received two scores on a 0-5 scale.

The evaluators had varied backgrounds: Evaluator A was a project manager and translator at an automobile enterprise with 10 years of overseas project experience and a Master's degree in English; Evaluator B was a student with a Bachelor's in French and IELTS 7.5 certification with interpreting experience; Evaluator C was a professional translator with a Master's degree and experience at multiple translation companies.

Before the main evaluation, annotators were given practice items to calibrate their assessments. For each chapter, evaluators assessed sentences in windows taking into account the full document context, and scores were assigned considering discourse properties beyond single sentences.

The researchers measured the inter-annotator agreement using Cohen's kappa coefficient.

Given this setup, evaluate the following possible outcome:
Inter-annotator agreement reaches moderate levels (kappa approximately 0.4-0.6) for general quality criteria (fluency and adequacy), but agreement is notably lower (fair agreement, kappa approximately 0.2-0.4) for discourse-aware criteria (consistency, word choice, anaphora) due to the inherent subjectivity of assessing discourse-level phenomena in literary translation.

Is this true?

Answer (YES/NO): NO